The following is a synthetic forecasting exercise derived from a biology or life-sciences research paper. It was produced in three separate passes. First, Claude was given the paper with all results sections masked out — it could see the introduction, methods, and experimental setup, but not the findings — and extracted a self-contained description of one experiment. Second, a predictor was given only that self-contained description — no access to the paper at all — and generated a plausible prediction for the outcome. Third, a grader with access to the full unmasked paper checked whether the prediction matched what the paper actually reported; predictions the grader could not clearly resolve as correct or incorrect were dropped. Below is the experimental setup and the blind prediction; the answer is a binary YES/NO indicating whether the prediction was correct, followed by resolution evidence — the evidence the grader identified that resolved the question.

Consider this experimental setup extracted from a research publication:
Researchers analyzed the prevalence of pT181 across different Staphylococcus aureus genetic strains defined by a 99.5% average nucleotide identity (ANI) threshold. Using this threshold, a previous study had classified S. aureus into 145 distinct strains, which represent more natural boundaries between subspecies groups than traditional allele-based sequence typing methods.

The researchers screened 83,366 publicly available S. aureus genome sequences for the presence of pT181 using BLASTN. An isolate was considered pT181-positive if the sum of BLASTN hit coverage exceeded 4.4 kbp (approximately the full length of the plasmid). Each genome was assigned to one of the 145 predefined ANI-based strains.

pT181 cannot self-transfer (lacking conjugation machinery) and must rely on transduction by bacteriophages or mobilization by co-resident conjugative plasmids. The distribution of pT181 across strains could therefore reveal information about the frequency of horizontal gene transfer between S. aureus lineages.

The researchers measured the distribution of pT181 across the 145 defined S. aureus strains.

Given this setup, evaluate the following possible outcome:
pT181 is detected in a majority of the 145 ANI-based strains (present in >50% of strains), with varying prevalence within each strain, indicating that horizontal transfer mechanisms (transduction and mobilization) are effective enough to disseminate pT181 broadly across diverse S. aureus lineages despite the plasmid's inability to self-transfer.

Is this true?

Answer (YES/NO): NO